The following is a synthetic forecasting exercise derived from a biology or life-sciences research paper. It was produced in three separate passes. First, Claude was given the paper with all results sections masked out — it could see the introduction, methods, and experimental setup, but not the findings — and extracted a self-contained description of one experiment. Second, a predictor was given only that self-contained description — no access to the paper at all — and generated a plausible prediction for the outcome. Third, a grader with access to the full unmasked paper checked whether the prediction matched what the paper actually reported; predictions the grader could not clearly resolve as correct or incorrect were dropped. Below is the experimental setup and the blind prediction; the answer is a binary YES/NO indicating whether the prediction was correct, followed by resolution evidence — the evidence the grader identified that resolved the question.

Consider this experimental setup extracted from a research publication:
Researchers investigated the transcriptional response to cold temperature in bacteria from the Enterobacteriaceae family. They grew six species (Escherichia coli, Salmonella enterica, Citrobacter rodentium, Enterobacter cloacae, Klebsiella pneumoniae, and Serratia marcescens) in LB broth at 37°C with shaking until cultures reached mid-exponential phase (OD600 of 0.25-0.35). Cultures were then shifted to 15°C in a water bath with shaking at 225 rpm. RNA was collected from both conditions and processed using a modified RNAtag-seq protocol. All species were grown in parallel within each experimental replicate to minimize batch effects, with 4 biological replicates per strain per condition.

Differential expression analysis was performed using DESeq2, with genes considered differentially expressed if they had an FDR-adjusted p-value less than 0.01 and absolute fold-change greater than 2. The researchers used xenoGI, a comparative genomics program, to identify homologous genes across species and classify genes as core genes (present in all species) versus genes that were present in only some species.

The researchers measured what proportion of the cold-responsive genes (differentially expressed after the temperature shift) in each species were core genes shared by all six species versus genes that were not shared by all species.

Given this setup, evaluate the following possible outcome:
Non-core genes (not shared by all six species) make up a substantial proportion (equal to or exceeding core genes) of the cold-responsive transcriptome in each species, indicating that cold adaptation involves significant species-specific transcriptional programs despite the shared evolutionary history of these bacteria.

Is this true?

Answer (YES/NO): NO